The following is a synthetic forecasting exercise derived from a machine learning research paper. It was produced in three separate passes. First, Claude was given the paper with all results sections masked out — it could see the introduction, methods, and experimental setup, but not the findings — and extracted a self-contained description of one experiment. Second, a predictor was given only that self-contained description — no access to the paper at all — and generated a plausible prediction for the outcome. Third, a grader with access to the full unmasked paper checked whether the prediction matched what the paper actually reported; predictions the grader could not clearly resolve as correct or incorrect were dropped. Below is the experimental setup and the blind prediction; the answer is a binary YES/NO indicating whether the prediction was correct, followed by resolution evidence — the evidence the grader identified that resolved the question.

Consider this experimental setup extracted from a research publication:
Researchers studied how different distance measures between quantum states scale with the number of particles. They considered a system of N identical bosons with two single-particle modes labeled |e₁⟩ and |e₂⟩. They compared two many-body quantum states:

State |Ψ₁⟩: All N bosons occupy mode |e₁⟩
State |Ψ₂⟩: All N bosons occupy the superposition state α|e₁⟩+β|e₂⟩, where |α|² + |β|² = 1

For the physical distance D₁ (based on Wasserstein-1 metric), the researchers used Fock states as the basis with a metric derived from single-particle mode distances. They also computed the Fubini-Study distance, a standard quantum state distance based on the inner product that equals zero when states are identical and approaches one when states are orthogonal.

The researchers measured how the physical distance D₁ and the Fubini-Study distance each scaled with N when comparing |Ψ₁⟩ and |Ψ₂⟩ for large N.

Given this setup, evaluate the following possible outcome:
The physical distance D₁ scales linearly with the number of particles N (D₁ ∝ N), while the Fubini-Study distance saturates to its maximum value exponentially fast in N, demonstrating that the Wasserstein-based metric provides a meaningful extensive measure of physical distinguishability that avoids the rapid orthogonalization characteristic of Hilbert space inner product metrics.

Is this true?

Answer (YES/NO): YES